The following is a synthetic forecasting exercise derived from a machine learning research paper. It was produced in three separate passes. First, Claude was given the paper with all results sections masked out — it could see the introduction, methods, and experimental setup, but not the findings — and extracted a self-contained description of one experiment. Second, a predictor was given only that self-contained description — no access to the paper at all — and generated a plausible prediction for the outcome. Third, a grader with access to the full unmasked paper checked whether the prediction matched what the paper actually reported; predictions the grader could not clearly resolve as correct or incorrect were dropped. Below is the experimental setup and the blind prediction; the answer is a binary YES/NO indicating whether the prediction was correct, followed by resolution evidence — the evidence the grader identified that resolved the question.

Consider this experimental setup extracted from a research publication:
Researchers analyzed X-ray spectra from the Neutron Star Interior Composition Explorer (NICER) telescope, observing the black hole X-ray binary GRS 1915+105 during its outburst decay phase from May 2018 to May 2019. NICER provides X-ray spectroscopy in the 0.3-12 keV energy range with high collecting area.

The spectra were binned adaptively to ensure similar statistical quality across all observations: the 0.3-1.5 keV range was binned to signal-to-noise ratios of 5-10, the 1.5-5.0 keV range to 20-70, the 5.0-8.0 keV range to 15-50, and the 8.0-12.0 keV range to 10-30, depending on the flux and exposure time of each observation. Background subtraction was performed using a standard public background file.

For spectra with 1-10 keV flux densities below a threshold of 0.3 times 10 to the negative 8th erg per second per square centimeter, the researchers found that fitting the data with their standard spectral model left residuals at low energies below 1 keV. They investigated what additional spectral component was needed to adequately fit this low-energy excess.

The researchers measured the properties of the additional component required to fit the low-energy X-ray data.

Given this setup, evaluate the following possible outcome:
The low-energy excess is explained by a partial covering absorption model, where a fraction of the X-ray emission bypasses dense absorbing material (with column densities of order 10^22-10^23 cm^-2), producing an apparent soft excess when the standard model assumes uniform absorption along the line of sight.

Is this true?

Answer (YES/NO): NO